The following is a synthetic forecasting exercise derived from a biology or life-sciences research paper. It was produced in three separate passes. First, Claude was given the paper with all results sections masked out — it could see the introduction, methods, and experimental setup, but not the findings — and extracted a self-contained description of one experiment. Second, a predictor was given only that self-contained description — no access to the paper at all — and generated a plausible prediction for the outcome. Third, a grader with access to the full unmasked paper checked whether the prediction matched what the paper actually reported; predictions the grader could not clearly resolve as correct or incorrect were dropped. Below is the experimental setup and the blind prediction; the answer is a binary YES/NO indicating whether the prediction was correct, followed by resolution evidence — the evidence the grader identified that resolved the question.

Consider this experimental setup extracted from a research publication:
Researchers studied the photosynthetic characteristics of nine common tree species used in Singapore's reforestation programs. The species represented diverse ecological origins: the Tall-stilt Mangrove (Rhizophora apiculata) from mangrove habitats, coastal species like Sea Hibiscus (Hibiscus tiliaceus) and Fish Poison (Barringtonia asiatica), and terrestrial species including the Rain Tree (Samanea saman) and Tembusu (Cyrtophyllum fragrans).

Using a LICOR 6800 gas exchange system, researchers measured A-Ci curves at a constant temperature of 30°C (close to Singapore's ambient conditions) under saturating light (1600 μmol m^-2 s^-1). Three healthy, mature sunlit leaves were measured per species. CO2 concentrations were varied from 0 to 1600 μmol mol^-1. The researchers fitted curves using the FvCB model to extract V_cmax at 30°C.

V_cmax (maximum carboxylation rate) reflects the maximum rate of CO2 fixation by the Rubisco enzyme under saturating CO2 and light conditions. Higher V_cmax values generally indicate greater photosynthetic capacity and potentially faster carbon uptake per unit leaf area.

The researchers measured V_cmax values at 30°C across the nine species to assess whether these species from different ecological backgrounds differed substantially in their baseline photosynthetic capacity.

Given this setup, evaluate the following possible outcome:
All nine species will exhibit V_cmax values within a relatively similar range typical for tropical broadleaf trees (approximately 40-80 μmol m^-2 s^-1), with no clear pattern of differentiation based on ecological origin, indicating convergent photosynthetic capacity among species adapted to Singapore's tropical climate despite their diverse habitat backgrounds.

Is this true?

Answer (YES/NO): NO